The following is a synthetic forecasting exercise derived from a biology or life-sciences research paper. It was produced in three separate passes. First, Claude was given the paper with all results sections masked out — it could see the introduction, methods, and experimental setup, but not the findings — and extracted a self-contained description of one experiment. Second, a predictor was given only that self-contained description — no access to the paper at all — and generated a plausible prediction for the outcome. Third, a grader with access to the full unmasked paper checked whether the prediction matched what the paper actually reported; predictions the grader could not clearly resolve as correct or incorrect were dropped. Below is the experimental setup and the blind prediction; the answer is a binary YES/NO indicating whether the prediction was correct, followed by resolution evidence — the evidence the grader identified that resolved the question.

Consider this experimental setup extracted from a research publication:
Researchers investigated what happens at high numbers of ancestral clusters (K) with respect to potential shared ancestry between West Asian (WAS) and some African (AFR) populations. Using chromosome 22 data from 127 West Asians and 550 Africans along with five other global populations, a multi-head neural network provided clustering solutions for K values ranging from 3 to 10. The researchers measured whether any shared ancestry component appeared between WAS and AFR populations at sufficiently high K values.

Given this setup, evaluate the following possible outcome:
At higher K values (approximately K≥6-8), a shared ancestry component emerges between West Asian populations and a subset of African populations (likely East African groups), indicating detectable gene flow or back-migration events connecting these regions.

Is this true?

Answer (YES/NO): NO